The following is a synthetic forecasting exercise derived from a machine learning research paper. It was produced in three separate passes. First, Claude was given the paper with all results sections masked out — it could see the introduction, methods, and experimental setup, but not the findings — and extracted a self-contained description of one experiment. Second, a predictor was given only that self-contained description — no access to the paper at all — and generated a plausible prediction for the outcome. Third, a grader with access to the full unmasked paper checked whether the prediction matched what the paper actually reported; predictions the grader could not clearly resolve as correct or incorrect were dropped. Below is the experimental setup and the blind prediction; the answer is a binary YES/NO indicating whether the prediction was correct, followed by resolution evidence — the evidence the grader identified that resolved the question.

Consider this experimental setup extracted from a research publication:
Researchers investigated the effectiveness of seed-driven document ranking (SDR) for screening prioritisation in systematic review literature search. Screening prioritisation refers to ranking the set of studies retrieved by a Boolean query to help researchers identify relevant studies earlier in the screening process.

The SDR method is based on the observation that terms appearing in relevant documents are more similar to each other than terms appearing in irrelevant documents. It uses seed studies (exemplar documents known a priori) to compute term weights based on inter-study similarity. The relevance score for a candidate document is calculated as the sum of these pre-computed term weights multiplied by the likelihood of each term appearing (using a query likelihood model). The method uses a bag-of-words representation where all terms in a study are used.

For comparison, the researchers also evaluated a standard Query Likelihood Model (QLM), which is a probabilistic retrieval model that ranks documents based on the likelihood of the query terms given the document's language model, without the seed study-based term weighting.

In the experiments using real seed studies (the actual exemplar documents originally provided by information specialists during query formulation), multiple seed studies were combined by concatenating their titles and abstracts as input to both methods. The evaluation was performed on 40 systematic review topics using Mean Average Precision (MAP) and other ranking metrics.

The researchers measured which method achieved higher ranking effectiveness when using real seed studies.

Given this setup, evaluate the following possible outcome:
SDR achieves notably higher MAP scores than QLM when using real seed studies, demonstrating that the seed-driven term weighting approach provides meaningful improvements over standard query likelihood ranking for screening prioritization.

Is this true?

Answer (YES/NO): NO